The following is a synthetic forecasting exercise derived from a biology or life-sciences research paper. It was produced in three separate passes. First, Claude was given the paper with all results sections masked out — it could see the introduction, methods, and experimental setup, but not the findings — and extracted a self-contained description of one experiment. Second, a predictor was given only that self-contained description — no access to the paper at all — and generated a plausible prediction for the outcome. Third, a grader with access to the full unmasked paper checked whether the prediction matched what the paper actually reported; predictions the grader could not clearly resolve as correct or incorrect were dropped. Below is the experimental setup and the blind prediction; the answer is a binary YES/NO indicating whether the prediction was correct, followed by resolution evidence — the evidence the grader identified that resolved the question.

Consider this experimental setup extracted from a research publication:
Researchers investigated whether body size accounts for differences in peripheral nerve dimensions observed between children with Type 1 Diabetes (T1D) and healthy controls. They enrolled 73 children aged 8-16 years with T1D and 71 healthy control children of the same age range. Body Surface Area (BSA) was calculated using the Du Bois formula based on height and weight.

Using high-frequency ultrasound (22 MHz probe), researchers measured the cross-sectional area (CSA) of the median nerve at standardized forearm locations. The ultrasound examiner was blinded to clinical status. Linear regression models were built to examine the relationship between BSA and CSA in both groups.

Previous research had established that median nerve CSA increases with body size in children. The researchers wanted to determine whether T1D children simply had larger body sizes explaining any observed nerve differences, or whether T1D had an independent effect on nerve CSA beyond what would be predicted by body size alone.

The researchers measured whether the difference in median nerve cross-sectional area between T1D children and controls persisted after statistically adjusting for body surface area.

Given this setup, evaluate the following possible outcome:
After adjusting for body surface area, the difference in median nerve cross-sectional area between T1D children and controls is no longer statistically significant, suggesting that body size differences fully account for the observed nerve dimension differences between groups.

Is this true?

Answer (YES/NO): NO